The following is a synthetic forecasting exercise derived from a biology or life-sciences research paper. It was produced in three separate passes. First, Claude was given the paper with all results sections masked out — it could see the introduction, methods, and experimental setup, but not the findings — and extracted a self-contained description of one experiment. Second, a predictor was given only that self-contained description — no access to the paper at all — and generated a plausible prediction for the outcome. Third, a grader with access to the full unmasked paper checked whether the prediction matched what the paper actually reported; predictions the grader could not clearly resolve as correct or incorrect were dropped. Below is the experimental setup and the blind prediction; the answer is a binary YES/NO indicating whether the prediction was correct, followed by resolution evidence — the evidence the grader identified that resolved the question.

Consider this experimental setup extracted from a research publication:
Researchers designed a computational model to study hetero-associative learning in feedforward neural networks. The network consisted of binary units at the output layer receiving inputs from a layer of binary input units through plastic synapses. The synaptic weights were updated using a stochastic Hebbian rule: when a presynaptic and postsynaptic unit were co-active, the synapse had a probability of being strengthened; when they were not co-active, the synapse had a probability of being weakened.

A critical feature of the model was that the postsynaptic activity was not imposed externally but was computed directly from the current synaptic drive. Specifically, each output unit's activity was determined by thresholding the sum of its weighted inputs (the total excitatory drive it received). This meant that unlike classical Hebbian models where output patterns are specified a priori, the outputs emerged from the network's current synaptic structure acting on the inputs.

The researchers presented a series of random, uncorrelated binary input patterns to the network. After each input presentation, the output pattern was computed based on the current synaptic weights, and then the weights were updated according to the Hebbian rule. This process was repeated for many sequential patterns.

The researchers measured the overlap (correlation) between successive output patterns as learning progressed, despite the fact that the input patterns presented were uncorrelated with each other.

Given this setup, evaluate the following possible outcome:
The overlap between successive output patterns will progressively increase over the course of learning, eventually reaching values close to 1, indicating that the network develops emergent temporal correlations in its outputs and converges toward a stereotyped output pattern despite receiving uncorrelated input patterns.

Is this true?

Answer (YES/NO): YES